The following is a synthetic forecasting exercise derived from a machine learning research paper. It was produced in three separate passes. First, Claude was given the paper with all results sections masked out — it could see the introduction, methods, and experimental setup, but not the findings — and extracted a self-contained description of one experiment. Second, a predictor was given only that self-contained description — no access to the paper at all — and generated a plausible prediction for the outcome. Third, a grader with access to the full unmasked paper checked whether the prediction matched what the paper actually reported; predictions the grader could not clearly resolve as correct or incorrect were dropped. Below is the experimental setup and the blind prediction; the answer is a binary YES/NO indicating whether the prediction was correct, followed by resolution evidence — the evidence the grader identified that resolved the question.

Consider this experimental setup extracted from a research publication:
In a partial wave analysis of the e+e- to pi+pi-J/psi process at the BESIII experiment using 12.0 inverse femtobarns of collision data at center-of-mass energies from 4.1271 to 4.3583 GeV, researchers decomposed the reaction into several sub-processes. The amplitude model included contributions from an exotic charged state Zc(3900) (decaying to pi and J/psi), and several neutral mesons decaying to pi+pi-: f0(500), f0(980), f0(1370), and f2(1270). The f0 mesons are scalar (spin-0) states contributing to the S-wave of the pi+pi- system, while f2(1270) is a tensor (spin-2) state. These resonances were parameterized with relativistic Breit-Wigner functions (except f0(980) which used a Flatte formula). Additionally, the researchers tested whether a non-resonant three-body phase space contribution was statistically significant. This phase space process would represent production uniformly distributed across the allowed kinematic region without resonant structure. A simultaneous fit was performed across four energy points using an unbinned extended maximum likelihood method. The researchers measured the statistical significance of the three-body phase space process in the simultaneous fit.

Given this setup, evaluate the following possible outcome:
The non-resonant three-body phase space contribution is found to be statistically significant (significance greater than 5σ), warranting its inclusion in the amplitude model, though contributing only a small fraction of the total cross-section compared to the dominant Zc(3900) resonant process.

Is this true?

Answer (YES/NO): NO